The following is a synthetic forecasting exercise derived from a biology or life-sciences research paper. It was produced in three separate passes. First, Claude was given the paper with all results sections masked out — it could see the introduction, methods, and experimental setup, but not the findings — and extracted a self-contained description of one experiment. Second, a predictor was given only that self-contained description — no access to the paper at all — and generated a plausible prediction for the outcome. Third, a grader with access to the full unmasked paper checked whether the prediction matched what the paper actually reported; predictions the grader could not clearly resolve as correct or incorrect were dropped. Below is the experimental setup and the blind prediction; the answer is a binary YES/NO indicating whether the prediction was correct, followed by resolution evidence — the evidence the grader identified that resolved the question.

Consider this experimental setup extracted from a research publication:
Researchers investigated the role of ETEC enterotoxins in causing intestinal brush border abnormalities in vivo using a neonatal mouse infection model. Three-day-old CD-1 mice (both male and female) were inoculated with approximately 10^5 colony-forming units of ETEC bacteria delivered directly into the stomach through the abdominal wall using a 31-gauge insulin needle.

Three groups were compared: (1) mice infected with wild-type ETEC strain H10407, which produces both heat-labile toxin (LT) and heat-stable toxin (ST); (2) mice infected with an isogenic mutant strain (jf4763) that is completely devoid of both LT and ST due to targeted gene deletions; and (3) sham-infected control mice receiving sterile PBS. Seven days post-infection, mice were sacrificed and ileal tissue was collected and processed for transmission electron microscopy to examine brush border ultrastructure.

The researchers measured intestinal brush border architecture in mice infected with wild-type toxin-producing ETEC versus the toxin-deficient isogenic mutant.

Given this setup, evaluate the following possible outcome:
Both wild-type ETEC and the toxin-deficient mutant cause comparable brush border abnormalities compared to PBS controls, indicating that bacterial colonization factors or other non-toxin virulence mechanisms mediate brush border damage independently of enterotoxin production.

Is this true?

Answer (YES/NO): NO